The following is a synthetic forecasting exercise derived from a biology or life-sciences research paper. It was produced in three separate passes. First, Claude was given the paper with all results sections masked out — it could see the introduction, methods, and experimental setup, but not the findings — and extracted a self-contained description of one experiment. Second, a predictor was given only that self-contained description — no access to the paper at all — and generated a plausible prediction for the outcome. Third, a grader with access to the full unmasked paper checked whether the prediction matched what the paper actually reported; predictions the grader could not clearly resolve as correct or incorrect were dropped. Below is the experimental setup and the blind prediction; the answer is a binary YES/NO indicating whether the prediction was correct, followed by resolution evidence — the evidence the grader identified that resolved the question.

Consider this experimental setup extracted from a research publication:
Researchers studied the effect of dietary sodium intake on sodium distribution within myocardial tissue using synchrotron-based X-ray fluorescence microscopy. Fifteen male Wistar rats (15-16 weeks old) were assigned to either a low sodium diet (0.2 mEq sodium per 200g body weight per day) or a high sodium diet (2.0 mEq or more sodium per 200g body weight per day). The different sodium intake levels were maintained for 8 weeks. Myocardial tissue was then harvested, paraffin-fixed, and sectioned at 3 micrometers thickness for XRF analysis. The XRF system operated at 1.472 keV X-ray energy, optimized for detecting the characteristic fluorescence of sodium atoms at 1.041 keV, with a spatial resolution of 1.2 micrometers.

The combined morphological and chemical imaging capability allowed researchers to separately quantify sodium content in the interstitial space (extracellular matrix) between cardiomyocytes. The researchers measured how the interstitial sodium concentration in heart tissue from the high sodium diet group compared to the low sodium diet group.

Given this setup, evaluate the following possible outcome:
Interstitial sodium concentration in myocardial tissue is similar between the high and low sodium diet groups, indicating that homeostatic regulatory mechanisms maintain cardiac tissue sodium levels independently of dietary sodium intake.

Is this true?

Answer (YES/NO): NO